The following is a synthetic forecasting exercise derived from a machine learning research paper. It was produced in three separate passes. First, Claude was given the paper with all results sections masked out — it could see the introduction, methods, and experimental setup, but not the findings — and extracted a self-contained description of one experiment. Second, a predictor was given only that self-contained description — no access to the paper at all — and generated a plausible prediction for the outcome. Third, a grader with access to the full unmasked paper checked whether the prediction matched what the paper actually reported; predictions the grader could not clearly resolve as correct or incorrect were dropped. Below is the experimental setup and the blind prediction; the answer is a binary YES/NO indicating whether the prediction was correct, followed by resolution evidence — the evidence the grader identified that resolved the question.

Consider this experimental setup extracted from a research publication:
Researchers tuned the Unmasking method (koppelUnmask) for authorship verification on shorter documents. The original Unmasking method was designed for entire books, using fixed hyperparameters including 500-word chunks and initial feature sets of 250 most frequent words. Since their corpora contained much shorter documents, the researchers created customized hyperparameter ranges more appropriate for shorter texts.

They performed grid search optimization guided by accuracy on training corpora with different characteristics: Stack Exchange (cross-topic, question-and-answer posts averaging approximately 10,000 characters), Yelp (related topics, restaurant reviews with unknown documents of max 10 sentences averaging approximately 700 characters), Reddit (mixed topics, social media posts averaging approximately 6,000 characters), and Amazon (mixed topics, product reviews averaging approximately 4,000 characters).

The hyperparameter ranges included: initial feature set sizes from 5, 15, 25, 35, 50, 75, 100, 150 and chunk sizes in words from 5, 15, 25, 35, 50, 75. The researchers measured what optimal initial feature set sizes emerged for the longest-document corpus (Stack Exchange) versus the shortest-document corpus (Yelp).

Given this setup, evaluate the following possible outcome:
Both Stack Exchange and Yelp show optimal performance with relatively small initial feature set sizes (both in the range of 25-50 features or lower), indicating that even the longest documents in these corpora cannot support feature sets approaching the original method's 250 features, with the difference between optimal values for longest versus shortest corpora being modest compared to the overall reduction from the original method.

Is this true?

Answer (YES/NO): NO